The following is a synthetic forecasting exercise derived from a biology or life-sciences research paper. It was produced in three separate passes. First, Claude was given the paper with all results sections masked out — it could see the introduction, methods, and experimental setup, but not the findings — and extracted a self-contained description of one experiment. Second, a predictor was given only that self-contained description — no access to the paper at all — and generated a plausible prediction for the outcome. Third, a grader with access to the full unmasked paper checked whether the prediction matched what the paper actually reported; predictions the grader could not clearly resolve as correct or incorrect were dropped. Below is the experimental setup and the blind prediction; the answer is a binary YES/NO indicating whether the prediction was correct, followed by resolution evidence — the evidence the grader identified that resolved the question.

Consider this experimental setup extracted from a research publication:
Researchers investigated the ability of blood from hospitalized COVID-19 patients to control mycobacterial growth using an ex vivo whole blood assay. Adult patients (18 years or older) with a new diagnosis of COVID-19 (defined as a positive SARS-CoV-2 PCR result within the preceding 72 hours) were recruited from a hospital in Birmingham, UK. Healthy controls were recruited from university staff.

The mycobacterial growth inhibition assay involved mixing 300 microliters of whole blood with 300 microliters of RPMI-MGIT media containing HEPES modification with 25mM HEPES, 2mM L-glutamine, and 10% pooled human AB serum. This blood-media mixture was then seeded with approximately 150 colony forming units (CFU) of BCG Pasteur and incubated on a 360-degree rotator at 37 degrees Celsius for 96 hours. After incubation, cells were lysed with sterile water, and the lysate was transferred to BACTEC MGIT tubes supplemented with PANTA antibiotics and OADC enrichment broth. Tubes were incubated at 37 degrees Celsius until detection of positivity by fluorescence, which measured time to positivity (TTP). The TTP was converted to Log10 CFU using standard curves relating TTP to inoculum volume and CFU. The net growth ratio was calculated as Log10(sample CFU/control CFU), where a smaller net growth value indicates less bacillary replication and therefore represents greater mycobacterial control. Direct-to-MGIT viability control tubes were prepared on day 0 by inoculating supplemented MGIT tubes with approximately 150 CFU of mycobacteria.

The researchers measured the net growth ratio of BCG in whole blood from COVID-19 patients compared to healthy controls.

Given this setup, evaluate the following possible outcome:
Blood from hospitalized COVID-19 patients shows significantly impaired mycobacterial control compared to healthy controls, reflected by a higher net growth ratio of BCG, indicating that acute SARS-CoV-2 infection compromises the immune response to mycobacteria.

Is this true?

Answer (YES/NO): NO